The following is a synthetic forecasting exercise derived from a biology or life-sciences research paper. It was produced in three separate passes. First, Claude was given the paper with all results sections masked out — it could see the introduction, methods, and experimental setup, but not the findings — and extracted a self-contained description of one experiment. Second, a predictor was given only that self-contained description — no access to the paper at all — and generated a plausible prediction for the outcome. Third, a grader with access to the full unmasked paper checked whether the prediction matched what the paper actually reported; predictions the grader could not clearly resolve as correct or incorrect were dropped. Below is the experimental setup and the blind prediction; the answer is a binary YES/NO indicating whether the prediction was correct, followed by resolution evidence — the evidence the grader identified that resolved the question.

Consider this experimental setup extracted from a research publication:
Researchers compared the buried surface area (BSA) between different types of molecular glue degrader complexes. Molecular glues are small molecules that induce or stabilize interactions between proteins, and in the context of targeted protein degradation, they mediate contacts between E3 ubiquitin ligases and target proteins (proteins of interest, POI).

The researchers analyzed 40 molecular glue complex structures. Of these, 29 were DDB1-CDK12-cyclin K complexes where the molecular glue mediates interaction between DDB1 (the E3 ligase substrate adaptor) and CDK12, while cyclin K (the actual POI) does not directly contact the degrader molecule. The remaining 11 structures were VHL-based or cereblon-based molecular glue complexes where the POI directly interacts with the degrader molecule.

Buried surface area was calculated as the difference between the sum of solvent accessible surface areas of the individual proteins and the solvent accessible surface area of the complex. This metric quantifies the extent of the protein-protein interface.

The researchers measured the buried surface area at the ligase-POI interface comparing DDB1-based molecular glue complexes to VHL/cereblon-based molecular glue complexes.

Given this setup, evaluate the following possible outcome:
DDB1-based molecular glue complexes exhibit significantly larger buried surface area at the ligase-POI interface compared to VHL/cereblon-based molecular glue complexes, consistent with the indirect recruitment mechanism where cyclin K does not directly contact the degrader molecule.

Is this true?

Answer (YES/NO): YES